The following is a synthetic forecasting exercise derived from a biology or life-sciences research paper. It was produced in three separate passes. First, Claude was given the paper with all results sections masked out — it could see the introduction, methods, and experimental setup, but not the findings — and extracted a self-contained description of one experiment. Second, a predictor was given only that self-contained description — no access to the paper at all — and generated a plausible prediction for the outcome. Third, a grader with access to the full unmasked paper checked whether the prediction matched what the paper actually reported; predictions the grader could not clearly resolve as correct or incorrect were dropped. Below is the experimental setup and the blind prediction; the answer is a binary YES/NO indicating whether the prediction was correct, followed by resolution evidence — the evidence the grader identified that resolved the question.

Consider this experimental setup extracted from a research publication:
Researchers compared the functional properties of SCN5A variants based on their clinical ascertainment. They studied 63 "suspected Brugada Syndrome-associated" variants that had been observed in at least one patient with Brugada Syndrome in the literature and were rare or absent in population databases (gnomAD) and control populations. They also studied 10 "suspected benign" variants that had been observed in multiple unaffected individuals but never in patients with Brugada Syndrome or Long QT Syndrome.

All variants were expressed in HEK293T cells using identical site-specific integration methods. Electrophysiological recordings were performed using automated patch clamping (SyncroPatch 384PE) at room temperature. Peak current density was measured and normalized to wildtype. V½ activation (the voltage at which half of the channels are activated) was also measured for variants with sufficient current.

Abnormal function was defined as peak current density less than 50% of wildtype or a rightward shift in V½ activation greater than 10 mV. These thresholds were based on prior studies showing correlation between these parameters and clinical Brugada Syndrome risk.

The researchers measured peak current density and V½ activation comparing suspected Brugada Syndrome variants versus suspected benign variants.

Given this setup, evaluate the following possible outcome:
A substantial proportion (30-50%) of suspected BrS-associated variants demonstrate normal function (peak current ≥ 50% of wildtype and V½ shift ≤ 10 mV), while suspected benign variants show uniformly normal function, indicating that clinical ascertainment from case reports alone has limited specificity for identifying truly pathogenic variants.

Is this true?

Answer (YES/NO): NO